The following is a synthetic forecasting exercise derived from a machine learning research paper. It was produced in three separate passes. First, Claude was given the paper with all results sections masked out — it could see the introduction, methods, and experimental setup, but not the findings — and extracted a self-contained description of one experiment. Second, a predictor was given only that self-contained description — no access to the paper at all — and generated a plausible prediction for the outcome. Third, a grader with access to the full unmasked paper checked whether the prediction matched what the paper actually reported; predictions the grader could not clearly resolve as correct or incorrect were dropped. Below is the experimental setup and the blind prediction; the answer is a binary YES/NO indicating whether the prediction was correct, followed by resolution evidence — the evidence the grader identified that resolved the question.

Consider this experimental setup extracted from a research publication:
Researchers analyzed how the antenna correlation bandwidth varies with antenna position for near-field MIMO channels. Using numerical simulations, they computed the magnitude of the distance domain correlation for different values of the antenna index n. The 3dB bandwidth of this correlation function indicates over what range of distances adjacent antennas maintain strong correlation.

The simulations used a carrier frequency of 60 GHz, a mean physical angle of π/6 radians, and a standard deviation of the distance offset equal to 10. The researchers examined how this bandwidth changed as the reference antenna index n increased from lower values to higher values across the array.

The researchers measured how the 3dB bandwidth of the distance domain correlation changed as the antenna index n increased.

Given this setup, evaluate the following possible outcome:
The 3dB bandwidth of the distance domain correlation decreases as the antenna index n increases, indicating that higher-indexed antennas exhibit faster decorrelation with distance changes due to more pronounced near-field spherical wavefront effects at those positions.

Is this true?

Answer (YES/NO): YES